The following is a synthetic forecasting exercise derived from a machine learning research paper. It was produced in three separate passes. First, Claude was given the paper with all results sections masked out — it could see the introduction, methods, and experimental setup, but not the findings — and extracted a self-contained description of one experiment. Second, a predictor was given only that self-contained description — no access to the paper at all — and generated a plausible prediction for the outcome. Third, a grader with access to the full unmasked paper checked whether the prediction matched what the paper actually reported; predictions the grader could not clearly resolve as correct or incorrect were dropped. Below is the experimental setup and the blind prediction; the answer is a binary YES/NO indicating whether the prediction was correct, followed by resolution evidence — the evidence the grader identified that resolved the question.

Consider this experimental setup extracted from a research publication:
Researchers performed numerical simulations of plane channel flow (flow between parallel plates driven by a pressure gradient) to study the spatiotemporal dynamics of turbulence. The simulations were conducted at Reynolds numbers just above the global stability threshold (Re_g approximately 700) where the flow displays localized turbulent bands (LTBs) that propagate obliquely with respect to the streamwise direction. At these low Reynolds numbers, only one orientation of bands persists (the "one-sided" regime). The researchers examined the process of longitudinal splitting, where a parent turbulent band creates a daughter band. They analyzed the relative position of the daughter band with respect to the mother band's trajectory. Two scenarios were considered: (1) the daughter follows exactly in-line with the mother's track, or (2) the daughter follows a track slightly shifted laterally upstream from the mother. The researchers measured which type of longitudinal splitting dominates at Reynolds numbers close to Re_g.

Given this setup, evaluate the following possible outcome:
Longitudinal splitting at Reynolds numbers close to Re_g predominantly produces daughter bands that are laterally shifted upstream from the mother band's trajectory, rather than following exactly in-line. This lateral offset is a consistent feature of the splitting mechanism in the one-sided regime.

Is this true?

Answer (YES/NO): NO